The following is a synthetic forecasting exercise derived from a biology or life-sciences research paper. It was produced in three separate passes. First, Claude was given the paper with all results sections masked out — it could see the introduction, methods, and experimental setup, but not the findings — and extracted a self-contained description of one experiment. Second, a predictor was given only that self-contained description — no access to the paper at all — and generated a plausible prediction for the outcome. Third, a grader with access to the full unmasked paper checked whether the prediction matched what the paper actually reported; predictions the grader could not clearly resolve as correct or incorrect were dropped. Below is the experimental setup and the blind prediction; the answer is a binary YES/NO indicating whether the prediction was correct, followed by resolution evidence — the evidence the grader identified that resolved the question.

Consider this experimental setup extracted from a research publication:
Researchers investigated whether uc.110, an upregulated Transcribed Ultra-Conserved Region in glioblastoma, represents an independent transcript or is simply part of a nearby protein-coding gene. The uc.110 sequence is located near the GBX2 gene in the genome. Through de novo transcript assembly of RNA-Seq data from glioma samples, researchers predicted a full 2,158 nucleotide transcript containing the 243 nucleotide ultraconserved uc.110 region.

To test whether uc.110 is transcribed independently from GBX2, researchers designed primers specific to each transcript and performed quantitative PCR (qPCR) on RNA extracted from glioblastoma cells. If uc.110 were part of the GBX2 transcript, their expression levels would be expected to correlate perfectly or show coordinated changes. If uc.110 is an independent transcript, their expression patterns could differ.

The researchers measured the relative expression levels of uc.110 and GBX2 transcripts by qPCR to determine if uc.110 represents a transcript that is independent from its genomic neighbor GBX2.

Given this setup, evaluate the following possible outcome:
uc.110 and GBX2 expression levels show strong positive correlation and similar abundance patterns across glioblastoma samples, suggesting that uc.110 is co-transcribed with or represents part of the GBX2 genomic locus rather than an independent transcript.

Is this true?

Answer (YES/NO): NO